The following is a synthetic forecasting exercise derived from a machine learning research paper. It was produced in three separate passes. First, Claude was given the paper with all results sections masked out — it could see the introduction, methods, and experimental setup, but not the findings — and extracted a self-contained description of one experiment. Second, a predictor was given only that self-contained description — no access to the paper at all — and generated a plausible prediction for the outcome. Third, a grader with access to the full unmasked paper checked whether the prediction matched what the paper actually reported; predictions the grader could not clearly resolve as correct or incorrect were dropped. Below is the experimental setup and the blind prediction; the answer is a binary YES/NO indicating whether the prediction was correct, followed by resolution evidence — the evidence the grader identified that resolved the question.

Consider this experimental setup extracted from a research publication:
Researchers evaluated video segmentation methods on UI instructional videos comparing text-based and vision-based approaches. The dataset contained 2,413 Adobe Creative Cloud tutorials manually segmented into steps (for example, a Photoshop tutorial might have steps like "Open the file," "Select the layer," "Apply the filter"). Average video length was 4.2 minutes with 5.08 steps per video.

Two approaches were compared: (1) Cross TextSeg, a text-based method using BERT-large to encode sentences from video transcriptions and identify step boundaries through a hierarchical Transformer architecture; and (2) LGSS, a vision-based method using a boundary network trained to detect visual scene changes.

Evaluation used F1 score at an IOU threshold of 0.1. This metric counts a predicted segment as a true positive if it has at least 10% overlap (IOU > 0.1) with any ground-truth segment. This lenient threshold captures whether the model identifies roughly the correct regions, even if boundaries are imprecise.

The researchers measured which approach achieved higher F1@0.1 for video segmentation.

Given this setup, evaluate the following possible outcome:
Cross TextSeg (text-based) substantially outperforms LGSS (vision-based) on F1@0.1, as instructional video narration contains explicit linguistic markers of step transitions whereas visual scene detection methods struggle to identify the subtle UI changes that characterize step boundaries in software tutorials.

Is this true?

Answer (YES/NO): NO